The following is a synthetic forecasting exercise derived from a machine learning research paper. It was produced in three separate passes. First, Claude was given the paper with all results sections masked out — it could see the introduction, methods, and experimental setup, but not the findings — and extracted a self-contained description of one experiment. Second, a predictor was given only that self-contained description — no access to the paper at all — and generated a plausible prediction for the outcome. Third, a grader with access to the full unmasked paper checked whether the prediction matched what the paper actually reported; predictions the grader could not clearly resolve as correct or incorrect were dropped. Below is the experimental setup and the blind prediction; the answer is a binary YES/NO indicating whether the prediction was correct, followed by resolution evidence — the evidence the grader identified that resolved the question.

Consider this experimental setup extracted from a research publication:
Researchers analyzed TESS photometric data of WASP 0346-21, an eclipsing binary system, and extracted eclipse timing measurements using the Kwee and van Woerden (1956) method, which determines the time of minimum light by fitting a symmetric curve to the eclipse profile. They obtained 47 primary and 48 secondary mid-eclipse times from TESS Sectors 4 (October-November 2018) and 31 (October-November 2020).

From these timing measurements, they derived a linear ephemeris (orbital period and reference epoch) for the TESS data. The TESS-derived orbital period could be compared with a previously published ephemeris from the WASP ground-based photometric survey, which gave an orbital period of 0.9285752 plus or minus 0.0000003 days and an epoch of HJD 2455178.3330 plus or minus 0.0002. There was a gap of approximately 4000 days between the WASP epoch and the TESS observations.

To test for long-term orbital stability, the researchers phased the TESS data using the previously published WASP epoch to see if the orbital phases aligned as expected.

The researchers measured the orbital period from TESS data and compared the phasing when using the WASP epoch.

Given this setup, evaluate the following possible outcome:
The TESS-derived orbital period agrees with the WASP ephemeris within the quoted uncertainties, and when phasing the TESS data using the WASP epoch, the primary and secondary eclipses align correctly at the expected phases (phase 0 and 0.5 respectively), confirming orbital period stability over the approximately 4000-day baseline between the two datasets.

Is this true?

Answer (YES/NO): NO